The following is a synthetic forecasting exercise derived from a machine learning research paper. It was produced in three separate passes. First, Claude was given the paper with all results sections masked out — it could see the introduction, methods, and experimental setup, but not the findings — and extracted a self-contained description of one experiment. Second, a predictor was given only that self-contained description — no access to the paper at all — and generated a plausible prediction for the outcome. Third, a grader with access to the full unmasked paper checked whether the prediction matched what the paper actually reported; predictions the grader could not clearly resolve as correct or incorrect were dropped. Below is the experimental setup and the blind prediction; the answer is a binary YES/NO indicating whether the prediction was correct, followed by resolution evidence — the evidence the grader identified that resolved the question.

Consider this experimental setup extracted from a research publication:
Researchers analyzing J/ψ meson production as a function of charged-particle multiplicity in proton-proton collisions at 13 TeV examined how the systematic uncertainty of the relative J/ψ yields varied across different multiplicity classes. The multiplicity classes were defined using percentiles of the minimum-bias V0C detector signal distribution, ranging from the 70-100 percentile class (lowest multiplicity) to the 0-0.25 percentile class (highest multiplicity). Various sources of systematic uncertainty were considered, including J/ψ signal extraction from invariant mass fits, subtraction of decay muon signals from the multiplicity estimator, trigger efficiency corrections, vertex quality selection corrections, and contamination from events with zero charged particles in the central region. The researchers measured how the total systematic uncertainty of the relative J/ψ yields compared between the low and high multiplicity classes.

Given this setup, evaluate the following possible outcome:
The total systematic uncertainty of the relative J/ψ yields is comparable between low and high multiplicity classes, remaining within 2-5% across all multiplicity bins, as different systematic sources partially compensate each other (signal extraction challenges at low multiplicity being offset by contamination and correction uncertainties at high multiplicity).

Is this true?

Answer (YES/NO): NO